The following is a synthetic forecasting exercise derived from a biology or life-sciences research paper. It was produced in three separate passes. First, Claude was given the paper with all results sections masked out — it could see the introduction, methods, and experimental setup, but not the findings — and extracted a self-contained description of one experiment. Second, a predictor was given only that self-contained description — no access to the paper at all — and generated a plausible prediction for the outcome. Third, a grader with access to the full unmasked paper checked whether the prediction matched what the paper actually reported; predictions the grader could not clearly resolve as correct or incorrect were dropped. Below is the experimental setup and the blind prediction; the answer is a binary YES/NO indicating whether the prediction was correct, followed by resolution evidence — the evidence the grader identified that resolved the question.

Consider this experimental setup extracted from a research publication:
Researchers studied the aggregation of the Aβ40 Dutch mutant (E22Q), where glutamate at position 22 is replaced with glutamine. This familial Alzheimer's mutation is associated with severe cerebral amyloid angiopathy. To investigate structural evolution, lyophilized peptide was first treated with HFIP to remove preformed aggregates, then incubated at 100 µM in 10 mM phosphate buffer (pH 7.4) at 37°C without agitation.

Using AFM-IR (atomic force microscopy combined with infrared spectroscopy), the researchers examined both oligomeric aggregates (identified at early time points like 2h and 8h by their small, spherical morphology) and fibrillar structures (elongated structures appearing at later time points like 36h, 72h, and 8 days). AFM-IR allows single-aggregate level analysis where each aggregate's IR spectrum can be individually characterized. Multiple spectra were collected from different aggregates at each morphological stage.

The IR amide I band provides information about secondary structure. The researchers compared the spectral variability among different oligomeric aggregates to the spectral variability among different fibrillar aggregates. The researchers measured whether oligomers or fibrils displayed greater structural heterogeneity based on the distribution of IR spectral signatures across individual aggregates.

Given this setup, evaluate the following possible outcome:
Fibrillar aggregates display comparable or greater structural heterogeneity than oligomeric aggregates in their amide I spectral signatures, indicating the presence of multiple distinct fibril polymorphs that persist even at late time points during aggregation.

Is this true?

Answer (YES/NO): NO